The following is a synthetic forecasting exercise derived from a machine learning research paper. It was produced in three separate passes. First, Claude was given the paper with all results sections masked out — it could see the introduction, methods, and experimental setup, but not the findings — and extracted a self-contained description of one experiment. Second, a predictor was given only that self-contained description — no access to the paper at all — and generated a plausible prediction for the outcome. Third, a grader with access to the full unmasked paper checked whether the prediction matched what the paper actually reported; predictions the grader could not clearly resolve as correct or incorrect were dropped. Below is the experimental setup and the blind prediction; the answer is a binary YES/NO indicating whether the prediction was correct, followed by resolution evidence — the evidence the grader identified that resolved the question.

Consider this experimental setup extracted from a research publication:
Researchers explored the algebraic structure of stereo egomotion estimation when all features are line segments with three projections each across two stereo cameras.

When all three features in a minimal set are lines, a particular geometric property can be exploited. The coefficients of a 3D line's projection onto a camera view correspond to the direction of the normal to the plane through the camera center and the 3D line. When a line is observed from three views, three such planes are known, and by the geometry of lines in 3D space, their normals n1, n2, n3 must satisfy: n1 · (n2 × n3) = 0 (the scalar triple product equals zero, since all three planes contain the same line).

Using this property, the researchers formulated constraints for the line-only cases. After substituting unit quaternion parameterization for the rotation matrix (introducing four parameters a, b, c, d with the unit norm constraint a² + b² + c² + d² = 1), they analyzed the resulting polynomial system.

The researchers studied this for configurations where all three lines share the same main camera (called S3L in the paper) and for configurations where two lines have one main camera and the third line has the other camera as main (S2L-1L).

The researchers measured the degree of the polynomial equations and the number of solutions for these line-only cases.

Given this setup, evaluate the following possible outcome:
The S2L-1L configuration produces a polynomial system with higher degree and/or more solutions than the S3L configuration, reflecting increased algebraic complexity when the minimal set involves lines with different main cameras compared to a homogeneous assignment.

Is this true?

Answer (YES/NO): NO